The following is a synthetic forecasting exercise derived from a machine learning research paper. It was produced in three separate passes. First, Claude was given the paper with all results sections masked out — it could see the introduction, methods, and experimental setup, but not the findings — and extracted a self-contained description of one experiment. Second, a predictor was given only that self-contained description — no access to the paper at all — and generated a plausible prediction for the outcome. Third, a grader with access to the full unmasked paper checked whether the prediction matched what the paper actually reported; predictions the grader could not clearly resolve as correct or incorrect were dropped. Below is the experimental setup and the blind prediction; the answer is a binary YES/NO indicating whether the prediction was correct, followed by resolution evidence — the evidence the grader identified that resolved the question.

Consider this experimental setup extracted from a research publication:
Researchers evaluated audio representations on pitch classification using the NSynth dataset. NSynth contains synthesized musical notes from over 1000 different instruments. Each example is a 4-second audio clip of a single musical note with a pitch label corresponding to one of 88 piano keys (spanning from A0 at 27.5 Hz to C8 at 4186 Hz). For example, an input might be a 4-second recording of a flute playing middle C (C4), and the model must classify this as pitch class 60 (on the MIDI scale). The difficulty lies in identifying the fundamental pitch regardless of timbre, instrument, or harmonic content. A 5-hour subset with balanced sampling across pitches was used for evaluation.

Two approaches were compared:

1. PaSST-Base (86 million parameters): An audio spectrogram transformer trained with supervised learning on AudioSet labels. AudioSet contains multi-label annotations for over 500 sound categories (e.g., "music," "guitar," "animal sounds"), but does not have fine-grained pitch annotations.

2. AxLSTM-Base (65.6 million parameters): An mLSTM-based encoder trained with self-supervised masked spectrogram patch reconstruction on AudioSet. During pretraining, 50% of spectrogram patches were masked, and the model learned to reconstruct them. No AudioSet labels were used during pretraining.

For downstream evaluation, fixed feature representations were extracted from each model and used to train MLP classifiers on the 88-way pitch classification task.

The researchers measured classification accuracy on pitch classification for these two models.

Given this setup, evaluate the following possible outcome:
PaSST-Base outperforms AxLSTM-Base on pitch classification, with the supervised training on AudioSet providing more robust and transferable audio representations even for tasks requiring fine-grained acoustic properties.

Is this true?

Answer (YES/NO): NO